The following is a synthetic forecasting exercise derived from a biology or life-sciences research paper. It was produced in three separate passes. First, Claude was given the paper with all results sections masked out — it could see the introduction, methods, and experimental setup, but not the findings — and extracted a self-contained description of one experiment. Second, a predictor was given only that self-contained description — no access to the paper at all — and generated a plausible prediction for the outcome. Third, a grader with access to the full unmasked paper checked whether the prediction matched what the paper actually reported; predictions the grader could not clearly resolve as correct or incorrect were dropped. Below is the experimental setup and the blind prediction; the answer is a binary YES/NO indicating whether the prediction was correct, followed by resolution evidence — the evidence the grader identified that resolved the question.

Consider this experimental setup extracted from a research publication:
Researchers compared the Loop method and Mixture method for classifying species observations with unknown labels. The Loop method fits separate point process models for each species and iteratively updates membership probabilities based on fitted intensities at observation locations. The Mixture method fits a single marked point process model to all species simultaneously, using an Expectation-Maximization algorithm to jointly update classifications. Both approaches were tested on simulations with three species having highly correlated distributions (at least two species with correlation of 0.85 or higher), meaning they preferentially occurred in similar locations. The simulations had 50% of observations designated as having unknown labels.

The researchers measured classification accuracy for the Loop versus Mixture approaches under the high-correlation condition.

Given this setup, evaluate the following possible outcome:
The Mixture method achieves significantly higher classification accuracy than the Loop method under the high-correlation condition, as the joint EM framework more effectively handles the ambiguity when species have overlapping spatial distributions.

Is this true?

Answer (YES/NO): NO